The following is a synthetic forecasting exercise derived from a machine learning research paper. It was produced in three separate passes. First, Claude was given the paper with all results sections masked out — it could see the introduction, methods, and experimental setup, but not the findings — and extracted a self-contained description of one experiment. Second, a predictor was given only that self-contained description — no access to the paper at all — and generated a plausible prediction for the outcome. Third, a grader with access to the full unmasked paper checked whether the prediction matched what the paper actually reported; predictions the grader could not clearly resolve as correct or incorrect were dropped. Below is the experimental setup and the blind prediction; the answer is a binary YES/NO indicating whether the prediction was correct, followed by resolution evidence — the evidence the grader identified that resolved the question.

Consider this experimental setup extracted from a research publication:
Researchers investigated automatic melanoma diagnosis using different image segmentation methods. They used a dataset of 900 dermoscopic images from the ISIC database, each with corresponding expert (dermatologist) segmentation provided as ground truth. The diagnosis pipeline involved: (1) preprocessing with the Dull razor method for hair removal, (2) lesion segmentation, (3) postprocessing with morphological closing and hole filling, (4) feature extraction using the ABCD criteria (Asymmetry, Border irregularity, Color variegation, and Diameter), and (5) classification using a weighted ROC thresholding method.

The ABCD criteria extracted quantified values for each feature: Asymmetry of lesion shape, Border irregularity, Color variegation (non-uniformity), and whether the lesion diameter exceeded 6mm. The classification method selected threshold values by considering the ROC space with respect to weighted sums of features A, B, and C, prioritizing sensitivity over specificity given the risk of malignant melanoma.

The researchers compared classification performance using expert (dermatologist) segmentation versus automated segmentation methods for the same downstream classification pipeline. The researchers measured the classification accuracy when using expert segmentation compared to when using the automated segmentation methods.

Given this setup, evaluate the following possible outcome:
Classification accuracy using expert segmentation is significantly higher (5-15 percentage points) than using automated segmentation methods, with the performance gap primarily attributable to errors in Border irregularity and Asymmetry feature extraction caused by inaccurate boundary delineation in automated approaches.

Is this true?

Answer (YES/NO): NO